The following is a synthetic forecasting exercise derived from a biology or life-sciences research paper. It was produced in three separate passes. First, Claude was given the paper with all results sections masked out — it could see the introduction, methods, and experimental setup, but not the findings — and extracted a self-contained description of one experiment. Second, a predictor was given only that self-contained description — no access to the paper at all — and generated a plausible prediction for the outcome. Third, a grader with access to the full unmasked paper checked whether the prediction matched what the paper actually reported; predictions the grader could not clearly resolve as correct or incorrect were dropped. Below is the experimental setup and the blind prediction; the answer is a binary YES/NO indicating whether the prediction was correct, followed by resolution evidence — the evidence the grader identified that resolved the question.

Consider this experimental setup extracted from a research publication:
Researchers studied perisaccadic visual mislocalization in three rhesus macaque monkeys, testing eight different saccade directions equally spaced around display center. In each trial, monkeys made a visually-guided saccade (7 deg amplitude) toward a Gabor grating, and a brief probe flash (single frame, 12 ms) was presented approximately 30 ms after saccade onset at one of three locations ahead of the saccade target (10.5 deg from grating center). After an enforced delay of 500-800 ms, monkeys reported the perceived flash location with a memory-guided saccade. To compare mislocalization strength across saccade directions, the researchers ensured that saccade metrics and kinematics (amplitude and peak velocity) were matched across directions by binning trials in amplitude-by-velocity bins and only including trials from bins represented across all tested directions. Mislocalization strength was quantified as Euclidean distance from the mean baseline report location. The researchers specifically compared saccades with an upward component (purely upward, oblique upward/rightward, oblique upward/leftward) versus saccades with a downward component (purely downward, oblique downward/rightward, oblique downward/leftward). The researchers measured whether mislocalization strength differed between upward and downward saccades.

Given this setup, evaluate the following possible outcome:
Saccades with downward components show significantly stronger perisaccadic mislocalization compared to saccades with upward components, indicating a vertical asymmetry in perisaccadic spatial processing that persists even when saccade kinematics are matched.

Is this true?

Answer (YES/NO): NO